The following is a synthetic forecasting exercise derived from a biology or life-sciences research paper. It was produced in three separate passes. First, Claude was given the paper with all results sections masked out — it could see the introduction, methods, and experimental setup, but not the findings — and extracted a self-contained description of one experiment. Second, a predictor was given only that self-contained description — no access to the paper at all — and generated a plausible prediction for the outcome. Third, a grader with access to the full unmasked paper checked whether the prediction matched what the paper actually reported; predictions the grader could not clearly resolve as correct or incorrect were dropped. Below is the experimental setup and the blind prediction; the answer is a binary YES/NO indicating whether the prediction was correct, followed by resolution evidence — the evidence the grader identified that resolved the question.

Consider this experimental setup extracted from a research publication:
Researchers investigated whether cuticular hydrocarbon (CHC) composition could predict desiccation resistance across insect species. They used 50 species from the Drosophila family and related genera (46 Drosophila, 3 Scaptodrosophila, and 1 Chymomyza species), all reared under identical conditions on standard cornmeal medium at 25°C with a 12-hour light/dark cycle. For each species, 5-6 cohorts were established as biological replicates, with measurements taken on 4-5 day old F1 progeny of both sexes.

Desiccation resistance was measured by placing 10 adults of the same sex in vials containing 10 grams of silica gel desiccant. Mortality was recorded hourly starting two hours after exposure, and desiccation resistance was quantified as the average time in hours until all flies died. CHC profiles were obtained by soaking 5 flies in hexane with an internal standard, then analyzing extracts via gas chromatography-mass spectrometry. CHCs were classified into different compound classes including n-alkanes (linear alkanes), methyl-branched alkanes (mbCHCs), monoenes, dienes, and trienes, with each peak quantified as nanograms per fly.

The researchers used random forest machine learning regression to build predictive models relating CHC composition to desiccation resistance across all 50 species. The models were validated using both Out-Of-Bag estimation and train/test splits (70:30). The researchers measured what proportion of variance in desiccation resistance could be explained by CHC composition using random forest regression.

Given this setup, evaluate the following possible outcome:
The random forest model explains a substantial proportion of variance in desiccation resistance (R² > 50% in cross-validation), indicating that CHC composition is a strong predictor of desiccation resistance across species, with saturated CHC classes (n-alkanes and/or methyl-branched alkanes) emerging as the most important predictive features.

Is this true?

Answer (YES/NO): YES